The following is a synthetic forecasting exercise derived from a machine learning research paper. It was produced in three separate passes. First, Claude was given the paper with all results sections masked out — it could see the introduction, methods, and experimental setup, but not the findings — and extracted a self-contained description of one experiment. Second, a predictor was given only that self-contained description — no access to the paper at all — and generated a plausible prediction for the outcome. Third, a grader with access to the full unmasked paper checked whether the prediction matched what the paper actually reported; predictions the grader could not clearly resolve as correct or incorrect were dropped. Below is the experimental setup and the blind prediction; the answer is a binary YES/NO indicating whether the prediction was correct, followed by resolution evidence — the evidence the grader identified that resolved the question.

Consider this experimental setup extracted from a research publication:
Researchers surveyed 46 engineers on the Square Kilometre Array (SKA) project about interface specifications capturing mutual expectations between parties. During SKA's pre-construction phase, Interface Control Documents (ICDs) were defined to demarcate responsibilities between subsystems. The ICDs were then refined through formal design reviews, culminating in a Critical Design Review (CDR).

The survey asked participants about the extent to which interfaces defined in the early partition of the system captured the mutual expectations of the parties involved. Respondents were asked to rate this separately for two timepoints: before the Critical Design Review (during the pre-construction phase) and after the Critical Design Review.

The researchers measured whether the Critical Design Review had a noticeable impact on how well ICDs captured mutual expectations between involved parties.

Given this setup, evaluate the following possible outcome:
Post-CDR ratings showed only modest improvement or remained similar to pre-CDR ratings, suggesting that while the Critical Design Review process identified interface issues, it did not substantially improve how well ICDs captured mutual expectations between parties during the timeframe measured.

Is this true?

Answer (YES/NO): NO